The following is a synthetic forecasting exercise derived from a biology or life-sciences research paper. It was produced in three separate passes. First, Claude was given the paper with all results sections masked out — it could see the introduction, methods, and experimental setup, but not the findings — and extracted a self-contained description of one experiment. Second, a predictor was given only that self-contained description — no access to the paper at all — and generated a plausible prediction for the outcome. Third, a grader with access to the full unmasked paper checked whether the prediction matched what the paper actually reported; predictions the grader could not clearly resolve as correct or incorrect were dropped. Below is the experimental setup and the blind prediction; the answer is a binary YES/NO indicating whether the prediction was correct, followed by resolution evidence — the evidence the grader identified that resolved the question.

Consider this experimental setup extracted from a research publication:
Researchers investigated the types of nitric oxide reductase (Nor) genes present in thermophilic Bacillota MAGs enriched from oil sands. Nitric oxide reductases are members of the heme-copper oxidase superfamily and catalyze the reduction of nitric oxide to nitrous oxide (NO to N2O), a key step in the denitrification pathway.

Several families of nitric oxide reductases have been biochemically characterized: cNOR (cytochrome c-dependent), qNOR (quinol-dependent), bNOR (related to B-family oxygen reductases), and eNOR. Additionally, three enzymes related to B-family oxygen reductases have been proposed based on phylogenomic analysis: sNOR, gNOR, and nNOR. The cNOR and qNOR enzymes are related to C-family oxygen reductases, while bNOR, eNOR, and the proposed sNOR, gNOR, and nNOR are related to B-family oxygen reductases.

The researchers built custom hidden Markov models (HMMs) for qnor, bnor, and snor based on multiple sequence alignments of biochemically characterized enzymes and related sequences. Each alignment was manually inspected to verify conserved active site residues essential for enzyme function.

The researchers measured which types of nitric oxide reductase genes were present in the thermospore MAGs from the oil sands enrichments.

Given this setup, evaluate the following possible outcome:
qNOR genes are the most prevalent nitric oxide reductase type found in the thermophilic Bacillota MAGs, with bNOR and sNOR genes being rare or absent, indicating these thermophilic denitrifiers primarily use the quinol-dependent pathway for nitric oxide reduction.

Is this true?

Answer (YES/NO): NO